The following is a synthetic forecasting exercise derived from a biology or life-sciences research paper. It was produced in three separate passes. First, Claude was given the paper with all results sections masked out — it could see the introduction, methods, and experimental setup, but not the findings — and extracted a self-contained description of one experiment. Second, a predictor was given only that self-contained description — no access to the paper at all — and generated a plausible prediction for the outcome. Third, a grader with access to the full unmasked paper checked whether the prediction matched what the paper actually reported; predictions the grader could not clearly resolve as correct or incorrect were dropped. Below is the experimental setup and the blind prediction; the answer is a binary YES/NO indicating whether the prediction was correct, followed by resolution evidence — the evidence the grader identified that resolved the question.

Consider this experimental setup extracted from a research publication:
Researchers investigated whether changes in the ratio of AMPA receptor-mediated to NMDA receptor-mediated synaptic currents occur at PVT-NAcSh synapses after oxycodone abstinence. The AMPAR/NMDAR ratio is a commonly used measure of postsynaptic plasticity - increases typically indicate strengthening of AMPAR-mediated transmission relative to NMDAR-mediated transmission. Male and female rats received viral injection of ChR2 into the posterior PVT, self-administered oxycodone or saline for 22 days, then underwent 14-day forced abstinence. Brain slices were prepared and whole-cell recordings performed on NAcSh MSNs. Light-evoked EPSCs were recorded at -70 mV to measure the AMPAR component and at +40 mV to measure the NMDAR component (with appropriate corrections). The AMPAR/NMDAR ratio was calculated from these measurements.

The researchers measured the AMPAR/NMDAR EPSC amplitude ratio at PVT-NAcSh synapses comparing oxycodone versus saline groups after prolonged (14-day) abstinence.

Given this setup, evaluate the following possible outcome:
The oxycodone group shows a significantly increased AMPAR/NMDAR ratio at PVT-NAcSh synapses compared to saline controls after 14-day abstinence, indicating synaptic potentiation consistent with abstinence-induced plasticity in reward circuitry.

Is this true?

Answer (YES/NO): NO